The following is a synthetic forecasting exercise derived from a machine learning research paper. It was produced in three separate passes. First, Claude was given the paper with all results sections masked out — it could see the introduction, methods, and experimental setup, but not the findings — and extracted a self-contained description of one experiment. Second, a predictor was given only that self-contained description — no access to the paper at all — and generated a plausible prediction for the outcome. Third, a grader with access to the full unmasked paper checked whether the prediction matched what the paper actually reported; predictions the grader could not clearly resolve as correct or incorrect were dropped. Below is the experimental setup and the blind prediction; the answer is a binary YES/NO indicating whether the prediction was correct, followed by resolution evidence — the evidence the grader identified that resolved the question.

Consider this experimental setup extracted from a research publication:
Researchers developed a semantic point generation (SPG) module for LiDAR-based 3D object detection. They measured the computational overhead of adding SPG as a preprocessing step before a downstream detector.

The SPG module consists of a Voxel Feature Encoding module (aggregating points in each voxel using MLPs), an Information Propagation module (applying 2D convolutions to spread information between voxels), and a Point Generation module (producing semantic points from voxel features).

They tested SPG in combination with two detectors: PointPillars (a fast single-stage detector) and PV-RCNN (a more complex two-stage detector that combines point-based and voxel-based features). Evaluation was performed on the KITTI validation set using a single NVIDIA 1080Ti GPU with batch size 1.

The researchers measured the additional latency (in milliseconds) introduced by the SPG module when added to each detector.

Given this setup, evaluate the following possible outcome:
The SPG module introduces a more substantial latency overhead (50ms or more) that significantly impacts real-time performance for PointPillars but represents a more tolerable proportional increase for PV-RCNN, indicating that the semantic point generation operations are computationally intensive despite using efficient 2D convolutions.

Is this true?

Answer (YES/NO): NO